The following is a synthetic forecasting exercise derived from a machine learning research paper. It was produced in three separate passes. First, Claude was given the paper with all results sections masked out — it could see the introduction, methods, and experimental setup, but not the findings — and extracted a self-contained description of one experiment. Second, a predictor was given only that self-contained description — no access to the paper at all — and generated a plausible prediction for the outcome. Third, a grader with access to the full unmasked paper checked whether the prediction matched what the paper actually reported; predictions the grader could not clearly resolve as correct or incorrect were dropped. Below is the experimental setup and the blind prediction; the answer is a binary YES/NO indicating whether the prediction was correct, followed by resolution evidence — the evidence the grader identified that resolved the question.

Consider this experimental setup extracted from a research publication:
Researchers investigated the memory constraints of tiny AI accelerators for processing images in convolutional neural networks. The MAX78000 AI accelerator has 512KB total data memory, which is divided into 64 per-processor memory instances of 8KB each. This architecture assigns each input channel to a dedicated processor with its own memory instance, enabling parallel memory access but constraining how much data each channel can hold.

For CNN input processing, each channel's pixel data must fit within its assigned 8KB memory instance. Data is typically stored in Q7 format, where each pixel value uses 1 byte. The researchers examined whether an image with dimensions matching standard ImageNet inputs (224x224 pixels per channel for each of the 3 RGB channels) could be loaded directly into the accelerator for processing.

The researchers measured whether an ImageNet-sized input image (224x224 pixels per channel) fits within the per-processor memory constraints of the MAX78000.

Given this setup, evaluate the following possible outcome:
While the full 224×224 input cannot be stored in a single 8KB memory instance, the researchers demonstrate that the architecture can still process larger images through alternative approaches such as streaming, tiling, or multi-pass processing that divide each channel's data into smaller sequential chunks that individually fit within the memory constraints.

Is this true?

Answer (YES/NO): NO